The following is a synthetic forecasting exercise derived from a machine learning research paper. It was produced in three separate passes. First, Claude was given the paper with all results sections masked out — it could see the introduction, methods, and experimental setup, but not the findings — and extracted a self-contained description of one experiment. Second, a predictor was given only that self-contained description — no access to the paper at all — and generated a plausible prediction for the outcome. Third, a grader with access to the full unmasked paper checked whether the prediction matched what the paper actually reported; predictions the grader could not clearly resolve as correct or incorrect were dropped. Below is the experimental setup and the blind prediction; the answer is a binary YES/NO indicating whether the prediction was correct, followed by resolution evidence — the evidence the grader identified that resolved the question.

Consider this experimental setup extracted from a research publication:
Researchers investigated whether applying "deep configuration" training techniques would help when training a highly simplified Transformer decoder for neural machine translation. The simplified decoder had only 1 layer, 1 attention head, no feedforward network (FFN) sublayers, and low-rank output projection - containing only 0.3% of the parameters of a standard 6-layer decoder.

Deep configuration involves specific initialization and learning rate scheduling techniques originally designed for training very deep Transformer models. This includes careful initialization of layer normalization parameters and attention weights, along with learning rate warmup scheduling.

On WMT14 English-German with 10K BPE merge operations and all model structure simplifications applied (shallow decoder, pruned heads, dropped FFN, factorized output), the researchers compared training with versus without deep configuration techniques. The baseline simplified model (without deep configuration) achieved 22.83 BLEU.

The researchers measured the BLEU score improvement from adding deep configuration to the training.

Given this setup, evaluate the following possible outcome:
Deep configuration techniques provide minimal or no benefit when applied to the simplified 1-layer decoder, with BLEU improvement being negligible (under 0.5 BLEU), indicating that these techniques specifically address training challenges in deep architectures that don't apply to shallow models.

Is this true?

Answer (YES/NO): NO